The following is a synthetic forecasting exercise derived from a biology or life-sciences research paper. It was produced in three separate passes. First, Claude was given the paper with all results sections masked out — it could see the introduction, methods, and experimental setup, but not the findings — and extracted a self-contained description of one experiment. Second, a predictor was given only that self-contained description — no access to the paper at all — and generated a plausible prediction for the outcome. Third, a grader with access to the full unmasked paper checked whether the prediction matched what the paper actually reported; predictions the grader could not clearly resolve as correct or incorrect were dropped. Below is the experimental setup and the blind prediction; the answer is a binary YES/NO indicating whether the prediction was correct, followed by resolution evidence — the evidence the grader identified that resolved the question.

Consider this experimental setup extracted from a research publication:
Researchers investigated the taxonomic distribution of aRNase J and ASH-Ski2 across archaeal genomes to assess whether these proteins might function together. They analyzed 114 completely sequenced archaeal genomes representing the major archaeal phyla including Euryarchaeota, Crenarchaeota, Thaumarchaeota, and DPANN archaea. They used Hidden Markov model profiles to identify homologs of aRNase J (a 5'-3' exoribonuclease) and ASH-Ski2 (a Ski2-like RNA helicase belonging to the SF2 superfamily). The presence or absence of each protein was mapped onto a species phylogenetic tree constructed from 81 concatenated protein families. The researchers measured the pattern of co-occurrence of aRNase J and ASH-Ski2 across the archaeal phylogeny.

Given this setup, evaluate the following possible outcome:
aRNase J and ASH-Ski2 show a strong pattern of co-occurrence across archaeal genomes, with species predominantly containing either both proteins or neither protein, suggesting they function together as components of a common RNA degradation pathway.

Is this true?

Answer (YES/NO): YES